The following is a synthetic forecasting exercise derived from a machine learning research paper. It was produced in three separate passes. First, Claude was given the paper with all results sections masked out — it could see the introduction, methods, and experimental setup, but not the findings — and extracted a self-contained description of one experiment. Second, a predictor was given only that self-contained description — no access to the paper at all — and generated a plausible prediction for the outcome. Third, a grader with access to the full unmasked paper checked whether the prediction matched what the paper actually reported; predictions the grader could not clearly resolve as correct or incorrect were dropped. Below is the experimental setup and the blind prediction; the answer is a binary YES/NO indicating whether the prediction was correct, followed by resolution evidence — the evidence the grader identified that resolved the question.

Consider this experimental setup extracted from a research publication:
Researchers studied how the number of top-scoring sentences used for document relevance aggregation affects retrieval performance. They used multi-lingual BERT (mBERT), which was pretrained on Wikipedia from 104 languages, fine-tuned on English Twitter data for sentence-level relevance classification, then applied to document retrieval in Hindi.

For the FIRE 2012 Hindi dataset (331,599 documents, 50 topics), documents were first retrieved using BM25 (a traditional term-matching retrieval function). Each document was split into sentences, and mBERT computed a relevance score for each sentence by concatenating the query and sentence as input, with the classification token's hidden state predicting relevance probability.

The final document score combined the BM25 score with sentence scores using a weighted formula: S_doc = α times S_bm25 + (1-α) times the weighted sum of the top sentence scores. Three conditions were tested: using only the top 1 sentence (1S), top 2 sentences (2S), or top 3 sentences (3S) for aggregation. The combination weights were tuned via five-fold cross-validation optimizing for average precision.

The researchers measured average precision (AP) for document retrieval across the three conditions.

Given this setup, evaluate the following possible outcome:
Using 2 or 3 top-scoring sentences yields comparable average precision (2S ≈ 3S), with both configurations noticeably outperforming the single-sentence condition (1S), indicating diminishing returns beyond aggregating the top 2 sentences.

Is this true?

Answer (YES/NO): NO